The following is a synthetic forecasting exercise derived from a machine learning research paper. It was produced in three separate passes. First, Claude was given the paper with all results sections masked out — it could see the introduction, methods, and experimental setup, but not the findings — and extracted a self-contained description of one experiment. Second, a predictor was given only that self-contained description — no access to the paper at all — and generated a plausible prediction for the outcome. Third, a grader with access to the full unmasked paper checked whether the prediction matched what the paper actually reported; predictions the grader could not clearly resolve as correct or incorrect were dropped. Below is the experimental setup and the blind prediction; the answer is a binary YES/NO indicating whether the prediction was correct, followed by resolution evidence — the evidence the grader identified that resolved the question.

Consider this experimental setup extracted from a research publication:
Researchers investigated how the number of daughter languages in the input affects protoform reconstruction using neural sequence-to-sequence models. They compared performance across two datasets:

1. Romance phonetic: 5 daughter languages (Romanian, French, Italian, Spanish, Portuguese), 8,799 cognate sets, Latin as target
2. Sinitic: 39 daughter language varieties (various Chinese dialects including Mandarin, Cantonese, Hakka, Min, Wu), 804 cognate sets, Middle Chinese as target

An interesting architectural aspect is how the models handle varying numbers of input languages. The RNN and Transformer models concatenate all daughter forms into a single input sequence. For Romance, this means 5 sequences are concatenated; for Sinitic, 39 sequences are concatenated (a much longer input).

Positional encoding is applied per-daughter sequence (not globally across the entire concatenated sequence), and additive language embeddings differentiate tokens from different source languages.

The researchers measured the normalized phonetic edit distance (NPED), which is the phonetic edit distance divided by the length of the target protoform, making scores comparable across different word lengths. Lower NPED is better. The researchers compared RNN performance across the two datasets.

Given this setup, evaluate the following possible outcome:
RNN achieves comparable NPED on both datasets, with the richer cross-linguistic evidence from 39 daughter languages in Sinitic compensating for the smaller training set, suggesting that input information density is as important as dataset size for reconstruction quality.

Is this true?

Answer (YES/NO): NO